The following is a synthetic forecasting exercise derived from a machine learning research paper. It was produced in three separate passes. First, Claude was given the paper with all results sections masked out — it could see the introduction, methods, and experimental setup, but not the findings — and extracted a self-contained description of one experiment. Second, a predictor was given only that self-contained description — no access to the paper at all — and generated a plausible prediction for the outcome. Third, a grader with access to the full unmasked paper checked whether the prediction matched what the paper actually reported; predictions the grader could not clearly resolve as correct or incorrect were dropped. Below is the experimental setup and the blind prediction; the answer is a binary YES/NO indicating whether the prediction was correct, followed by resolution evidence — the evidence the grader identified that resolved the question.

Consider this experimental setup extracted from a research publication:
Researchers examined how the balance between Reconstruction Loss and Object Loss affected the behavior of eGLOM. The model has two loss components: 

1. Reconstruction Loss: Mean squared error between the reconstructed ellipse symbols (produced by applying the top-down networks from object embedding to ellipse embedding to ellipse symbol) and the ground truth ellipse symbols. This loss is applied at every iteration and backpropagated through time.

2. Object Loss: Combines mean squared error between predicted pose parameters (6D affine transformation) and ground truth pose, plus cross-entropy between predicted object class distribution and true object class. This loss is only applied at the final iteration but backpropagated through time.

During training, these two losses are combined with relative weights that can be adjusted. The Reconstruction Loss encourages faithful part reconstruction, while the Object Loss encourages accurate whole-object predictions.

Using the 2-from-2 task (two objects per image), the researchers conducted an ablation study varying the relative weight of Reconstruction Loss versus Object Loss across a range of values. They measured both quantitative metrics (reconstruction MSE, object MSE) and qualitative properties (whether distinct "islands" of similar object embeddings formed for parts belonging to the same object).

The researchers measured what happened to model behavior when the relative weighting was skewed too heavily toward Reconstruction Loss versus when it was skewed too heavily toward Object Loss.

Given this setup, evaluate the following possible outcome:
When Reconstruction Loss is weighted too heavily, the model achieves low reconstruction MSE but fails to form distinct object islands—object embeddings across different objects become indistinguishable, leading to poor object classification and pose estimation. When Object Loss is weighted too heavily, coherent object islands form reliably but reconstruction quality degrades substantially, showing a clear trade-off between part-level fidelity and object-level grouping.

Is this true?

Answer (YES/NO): NO